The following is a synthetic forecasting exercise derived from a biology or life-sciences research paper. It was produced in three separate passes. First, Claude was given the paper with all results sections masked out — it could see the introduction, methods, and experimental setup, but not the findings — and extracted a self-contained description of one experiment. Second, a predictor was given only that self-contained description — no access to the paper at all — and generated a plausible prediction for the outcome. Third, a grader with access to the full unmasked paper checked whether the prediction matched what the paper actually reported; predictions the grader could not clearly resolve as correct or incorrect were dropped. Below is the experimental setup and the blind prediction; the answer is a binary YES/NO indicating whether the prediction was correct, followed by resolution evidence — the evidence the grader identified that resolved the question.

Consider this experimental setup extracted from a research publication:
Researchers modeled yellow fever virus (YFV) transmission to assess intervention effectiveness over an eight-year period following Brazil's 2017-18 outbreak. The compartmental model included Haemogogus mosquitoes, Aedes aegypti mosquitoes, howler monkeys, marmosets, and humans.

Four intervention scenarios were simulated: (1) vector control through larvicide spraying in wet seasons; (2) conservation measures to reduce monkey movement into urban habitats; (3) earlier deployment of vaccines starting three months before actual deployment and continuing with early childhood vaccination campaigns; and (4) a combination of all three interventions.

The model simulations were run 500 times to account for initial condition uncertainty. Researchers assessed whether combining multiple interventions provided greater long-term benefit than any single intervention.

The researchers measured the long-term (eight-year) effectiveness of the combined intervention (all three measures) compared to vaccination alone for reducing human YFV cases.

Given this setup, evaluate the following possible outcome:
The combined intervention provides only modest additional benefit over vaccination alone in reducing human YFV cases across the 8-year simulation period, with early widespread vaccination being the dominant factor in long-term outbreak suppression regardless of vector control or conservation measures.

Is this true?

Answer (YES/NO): NO